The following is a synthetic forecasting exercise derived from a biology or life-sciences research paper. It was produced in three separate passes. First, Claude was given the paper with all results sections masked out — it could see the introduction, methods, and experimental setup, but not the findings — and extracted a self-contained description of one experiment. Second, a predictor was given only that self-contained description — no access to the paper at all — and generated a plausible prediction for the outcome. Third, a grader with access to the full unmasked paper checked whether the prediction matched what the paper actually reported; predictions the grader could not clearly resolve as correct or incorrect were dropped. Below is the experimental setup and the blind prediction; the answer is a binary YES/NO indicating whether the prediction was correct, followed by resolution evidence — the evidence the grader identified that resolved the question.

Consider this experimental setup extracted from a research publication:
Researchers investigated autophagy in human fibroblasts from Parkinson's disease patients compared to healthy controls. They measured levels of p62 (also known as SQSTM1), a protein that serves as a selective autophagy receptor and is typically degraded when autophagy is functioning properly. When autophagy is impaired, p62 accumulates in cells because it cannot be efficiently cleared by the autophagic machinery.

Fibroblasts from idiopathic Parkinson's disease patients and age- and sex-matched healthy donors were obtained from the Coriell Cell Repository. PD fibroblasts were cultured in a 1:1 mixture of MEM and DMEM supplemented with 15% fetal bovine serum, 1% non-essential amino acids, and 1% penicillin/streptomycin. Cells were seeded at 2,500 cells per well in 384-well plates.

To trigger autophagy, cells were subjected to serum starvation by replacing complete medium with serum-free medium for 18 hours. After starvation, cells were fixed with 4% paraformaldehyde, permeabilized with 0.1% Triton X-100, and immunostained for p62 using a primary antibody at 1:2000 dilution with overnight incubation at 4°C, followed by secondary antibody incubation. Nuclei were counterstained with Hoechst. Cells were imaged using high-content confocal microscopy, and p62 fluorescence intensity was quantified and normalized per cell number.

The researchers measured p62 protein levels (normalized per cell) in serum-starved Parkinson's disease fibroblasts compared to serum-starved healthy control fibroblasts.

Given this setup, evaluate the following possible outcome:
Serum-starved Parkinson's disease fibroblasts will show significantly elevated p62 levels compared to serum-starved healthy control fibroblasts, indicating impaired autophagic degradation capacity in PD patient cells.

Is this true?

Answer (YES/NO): NO